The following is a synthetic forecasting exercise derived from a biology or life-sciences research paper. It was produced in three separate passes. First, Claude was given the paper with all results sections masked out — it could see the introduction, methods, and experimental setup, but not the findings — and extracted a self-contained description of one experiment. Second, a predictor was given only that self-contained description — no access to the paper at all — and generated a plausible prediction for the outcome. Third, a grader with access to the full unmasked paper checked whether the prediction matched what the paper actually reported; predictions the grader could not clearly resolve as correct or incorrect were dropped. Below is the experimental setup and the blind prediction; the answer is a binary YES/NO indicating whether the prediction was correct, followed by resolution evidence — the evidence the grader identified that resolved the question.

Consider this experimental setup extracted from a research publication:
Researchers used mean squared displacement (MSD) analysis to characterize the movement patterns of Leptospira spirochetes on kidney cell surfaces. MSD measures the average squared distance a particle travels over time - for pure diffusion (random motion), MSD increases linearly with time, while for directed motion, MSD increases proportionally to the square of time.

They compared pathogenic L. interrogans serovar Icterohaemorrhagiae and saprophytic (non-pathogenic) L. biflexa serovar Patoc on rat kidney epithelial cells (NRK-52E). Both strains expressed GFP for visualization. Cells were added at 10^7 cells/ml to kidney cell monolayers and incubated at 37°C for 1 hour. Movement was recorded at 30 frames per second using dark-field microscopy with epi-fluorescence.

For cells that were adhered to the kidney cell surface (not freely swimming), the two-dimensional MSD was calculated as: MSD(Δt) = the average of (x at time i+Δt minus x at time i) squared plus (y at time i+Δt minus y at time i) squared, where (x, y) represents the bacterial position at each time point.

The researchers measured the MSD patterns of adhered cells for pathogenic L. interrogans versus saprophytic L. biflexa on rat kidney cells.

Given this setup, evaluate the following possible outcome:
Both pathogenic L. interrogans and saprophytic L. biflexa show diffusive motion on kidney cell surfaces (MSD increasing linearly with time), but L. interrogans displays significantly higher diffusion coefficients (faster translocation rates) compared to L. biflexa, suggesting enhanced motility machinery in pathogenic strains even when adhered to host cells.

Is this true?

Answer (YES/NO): NO